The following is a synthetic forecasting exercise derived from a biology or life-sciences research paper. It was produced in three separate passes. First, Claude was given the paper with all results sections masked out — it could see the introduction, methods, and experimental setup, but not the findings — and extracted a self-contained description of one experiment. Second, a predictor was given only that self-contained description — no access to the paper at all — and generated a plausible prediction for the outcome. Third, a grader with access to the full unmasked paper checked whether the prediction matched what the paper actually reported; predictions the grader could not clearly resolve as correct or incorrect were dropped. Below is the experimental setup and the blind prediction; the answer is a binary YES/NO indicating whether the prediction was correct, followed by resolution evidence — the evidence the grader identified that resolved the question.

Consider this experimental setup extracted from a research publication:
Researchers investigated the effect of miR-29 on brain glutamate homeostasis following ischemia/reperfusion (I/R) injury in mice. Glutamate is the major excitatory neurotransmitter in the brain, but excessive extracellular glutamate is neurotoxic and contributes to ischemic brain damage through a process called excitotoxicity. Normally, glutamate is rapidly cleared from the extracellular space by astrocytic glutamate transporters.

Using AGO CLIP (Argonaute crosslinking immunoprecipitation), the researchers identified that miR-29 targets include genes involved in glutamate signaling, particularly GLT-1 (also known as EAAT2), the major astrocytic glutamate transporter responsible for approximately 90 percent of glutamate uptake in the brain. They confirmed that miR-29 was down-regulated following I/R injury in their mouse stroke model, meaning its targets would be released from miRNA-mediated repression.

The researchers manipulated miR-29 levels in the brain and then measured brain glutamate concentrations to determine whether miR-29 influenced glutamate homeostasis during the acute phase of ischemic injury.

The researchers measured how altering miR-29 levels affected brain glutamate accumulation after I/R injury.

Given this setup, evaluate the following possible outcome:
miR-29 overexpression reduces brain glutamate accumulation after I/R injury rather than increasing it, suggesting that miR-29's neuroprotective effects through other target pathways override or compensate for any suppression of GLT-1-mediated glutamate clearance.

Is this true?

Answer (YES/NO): NO